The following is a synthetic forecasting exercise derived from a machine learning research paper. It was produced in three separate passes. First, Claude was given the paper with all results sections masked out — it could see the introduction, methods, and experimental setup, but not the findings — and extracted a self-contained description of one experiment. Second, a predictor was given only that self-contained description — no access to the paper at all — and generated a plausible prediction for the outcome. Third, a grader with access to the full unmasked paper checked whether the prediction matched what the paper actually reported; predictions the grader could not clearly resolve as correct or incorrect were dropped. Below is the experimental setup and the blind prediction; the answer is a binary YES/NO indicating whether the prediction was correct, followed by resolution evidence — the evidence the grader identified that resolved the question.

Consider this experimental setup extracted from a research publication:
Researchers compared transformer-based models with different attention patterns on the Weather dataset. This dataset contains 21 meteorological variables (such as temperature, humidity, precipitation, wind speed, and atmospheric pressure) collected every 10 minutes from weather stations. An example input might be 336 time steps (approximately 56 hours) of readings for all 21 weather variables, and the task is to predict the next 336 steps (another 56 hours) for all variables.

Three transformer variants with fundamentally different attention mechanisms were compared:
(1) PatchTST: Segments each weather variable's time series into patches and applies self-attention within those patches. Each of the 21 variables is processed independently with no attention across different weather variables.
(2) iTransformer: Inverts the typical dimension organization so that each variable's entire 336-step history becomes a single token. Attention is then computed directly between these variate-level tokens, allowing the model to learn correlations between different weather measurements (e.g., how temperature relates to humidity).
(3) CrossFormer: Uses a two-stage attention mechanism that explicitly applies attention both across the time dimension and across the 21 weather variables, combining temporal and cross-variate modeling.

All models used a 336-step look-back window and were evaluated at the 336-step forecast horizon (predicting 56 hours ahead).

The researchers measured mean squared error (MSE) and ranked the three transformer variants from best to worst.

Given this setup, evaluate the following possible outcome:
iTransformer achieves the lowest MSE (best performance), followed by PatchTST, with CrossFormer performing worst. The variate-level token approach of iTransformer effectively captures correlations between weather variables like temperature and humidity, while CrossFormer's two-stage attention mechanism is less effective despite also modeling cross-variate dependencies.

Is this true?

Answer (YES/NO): NO